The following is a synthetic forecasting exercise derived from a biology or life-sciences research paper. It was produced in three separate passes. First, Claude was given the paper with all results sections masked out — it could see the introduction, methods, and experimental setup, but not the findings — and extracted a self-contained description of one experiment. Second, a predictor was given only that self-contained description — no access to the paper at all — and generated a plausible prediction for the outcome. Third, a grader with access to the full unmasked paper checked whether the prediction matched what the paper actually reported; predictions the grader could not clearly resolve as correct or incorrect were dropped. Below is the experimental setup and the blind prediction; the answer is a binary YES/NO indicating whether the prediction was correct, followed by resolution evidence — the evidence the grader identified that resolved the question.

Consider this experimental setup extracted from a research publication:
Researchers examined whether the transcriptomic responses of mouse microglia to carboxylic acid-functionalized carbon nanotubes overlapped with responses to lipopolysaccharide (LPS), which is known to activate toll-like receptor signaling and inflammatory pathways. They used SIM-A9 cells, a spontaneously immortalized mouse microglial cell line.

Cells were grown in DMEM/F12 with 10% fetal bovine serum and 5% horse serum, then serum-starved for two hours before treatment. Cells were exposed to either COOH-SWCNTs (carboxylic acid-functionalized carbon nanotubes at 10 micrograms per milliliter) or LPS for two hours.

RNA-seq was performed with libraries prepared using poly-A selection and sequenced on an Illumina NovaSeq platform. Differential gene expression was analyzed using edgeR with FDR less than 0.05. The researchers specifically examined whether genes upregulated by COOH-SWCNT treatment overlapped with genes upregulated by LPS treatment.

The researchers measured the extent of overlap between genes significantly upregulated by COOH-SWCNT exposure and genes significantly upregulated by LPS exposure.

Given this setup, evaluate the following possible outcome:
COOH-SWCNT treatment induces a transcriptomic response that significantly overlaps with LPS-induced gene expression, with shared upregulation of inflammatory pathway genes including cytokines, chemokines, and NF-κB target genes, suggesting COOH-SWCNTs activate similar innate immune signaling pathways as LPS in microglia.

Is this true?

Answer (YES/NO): NO